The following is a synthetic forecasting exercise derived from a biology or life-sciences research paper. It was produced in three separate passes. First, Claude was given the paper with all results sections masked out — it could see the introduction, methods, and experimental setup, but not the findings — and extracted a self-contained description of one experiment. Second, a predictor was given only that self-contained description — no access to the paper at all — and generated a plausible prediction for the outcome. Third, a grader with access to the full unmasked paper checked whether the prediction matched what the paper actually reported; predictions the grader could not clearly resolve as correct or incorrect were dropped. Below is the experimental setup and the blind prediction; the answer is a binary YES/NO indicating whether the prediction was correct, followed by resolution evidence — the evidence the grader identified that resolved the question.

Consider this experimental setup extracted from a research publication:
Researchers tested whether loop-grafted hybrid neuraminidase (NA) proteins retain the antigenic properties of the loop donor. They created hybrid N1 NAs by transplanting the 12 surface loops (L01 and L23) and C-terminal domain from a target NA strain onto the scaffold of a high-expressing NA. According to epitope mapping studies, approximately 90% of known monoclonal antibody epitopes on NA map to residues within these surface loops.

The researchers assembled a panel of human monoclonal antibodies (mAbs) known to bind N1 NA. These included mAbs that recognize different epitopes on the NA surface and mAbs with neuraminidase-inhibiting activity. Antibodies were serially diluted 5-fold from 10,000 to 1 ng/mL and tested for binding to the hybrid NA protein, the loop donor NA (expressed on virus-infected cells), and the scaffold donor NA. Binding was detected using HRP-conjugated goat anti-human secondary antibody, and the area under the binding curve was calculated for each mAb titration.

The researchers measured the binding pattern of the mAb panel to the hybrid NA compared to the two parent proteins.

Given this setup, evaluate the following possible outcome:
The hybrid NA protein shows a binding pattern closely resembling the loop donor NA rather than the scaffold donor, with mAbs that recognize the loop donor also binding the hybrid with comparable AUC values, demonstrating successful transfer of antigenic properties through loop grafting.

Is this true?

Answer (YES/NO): YES